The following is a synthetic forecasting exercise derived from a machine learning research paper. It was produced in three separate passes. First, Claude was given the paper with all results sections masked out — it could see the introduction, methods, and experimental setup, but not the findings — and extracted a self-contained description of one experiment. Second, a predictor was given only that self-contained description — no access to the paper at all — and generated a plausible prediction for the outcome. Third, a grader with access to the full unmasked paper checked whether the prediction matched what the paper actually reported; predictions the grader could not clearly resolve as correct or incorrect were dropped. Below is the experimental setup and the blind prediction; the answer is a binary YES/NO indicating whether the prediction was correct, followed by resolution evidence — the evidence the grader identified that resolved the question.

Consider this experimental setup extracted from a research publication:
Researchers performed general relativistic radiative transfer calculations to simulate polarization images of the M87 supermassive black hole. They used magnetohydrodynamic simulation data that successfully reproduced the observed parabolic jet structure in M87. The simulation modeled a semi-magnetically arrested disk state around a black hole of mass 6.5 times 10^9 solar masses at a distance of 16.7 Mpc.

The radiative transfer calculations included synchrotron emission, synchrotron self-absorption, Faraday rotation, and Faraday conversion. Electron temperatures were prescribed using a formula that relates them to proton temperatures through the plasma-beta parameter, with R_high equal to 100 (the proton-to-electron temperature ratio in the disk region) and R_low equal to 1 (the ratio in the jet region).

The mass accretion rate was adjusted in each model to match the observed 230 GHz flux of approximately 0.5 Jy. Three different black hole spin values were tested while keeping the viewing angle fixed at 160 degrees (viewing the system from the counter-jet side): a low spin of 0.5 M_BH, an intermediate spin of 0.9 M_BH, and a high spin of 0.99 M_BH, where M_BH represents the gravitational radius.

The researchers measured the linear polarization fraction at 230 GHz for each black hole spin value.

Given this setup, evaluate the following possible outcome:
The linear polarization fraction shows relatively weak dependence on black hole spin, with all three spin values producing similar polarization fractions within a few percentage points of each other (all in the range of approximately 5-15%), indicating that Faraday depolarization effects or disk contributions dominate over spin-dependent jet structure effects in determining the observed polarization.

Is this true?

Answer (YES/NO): NO